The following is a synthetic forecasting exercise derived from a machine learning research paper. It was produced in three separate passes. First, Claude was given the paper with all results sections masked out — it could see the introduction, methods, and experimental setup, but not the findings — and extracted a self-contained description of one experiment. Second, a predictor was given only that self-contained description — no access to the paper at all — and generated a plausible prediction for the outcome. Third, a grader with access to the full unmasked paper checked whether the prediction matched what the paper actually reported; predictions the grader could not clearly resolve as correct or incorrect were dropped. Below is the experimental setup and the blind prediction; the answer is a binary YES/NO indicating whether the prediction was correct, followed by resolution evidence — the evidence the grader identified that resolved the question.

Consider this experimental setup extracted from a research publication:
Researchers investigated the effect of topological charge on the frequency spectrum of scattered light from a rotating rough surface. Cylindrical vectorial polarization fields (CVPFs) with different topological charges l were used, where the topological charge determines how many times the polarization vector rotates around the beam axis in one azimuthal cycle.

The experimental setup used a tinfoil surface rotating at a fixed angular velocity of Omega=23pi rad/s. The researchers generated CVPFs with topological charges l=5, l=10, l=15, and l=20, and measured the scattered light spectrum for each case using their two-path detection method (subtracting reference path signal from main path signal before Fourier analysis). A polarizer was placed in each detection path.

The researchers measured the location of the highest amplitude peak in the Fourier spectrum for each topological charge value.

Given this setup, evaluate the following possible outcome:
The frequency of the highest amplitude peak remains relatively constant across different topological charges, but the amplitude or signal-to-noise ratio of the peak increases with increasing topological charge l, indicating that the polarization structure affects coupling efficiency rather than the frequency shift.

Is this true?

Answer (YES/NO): NO